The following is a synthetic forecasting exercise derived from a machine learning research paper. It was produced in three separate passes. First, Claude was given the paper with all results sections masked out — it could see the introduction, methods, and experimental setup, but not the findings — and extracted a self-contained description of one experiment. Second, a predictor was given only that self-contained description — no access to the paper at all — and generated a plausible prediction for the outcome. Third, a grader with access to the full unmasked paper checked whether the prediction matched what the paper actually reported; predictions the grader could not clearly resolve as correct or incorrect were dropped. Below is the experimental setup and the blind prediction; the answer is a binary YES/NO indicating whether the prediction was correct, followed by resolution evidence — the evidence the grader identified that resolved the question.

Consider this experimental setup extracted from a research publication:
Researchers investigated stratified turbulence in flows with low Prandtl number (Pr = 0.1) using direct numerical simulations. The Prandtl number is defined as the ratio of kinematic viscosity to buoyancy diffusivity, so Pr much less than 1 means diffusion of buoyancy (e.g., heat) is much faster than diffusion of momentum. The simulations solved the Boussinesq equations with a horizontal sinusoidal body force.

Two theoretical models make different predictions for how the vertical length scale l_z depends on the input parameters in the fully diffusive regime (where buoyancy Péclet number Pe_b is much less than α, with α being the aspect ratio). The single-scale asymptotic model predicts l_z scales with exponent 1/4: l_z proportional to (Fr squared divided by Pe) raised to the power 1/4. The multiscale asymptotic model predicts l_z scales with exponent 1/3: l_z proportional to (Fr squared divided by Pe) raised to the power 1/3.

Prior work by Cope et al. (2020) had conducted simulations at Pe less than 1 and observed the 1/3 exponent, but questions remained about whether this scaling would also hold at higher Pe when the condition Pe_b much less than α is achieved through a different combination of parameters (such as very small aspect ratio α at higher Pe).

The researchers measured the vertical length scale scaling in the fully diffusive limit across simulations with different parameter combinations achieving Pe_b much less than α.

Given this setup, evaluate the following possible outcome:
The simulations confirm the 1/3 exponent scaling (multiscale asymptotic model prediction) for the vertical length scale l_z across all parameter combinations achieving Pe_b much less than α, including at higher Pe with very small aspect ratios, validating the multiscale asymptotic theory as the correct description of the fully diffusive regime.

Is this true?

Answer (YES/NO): NO